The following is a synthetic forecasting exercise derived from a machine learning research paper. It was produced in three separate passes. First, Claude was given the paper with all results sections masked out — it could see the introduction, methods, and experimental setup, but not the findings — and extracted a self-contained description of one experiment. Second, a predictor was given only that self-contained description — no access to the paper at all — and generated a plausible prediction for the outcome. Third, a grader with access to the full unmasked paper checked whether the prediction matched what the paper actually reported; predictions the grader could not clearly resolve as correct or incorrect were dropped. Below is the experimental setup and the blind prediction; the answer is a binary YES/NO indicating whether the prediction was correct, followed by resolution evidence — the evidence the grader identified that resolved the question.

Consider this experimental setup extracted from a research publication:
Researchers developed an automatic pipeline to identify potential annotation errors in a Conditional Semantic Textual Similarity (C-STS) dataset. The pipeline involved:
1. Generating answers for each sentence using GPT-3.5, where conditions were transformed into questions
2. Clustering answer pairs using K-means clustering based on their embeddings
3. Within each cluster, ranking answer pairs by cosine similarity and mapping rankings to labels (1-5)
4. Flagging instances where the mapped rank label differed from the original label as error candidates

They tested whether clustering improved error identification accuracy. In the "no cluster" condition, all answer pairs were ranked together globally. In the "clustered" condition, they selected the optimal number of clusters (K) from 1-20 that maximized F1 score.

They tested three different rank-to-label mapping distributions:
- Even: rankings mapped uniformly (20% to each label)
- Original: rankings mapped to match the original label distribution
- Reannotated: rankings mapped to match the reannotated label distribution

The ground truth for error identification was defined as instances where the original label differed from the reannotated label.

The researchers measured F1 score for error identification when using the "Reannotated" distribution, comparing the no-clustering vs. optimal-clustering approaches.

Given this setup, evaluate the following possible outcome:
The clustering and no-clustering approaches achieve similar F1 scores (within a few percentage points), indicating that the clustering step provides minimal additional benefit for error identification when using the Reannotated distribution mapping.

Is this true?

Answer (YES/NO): NO